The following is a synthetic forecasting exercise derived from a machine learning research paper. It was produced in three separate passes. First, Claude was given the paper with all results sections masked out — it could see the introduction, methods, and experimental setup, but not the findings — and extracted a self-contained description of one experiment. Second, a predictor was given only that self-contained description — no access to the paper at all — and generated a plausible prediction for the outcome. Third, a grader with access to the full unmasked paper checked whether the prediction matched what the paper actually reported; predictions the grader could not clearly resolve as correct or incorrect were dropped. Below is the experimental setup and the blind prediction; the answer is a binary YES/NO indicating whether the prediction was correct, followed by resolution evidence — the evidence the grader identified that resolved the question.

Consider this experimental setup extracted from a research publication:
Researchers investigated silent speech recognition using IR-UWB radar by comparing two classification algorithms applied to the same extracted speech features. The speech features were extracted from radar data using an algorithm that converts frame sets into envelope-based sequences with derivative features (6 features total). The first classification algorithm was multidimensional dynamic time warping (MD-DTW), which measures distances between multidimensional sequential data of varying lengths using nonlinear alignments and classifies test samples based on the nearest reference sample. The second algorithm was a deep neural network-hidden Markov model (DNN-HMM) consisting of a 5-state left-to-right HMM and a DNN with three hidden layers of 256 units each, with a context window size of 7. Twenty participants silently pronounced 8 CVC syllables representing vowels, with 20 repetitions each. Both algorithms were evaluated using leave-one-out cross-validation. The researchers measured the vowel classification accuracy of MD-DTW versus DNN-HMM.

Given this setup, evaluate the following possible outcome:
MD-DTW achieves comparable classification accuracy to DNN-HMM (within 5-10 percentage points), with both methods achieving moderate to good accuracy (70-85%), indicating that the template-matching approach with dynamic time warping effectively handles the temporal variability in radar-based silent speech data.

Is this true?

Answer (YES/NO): NO